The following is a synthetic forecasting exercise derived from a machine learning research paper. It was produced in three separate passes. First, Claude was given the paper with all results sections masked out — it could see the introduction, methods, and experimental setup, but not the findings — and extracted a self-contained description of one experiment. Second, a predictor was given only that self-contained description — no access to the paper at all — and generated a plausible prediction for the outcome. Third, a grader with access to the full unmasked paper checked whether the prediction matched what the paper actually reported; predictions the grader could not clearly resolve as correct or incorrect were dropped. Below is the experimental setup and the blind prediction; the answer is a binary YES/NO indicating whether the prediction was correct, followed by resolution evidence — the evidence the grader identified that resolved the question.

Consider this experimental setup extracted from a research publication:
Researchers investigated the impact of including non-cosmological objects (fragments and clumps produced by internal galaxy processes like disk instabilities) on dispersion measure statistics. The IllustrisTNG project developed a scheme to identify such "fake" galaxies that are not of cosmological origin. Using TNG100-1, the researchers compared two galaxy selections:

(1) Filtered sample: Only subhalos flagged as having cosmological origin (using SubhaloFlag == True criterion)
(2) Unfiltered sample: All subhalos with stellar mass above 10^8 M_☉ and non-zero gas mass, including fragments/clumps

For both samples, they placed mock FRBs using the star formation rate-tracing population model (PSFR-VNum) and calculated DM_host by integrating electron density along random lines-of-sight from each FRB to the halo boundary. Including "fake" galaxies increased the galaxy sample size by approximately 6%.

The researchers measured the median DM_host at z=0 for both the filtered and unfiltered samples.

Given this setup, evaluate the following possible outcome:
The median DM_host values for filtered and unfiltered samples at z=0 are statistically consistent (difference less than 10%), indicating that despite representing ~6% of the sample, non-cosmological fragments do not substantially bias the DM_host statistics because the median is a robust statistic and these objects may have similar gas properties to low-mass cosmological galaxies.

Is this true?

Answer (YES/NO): YES